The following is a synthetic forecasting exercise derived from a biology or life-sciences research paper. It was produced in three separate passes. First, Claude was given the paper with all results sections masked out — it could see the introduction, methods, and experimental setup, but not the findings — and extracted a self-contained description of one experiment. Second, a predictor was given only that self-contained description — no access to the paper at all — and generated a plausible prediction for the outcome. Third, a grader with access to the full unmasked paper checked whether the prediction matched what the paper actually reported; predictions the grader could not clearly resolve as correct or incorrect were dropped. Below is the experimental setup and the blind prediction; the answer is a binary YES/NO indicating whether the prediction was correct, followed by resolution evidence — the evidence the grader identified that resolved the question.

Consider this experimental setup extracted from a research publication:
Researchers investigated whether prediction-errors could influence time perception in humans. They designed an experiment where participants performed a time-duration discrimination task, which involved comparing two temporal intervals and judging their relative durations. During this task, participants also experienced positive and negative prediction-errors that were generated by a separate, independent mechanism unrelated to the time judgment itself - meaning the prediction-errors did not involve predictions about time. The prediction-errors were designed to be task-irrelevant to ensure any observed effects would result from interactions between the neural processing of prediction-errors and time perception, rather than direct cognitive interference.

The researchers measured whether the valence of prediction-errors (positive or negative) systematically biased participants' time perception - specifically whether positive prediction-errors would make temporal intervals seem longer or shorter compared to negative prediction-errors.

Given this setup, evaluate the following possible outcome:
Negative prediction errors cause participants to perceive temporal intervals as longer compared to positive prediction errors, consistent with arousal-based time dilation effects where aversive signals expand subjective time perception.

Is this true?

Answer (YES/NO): NO